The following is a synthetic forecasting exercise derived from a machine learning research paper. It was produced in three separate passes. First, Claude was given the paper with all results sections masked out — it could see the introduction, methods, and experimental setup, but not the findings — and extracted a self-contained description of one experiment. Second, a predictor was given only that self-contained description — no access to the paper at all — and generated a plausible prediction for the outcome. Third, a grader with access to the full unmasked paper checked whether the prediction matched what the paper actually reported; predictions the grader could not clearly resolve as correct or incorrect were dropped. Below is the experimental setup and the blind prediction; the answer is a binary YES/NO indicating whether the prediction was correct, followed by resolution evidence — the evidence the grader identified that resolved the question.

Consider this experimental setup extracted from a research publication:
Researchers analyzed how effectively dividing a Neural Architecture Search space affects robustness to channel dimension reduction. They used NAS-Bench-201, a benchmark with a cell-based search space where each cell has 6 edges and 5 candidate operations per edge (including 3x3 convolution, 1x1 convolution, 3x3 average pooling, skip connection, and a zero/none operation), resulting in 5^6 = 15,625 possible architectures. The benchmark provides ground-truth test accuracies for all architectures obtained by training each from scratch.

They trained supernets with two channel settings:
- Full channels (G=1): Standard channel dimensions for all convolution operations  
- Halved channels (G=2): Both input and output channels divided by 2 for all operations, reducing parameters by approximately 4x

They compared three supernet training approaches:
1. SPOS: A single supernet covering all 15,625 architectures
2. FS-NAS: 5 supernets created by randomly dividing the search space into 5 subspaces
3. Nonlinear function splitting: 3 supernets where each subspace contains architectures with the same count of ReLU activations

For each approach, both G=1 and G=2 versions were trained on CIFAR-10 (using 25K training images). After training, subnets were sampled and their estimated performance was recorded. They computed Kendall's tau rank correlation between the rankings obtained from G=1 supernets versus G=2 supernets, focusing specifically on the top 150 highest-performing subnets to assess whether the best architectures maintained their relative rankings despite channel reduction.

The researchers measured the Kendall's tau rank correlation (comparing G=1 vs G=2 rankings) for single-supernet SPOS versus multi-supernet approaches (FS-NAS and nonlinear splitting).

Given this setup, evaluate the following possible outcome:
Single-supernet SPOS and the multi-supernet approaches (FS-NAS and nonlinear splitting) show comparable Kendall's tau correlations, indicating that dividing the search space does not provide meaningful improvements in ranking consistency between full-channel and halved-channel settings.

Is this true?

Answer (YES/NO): NO